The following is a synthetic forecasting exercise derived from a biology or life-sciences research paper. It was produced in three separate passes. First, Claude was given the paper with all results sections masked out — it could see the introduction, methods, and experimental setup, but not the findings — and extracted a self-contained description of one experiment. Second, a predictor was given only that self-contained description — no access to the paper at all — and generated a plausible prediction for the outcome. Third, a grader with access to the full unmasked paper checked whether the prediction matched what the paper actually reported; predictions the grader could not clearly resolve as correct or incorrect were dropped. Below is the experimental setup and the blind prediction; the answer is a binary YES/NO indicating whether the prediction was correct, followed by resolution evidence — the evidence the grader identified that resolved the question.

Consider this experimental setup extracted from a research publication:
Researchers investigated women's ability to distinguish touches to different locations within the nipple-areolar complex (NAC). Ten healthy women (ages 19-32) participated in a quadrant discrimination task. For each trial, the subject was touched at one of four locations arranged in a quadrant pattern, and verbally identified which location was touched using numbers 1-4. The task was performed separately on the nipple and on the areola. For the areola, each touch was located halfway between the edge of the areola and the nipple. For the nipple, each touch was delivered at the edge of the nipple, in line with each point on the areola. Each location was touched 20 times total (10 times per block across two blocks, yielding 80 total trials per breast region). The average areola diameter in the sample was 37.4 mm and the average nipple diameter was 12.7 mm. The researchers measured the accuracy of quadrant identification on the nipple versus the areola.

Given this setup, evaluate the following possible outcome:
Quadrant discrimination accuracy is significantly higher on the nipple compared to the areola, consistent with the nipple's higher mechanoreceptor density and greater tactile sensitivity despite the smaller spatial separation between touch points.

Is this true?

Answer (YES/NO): NO